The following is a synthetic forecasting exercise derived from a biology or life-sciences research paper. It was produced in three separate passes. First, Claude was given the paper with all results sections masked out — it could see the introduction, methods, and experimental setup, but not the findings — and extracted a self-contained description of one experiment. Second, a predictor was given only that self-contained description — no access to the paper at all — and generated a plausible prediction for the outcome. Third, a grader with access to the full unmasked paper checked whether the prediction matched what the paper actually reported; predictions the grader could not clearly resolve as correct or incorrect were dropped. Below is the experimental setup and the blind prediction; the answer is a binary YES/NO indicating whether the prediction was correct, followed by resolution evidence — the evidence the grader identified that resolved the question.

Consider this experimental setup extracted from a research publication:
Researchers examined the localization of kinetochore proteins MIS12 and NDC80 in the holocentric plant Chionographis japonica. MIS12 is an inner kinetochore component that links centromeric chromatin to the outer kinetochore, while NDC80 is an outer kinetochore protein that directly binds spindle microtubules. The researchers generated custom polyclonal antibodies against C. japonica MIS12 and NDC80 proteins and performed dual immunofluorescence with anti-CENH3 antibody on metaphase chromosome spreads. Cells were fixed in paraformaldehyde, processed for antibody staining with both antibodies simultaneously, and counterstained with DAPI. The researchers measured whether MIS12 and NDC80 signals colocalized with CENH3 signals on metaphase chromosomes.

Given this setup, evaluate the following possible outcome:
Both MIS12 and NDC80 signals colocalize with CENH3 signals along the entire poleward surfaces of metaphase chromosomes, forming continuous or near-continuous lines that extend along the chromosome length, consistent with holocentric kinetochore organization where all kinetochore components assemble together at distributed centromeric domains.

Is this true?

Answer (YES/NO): YES